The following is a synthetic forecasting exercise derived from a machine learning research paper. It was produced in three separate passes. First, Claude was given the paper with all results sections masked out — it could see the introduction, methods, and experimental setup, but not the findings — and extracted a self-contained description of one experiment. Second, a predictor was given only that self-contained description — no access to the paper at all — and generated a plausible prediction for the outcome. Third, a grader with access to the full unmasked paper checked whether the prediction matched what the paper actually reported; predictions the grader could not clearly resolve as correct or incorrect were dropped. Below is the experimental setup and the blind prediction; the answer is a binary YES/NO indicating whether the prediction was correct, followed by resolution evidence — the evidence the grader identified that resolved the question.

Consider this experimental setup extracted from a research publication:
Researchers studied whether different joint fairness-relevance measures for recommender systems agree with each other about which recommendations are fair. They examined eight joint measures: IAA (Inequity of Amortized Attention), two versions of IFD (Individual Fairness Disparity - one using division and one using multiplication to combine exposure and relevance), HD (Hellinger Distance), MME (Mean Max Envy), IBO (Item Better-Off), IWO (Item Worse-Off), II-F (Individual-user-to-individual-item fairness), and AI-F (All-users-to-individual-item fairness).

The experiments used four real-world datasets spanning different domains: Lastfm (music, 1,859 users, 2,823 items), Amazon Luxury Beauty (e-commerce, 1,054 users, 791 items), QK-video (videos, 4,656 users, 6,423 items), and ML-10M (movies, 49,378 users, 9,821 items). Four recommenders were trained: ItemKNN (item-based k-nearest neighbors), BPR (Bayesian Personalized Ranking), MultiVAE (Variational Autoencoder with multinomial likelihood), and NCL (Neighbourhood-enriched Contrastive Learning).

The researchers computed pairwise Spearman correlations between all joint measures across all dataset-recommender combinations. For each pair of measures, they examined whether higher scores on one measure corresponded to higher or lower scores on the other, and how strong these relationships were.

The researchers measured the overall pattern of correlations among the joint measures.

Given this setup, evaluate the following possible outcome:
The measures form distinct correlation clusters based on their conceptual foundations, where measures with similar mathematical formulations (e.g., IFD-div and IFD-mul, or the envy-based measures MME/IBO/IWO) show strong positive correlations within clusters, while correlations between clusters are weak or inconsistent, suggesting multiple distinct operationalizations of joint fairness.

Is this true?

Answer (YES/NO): NO